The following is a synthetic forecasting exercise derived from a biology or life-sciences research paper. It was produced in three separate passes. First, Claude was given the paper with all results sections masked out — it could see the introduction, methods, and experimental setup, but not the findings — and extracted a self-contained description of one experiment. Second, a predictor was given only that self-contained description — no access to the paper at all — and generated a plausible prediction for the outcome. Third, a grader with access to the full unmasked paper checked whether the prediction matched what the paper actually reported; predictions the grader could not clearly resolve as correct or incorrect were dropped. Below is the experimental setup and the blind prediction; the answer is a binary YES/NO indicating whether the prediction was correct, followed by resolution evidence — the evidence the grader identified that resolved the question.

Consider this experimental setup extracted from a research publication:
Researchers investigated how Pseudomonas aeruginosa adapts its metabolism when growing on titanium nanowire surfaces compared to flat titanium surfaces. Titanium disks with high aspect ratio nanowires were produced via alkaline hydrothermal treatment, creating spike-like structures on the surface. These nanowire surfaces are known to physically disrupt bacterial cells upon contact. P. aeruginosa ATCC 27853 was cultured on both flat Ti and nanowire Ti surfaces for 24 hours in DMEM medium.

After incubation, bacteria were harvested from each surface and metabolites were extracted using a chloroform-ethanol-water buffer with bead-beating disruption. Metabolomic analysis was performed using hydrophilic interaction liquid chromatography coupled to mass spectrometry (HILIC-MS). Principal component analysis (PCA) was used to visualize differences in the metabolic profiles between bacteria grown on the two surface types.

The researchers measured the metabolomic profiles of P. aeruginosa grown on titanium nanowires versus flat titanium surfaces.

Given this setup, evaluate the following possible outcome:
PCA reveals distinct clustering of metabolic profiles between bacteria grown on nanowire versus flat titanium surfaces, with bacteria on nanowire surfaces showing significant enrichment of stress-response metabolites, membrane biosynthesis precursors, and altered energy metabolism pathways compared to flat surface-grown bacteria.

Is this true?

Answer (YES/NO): NO